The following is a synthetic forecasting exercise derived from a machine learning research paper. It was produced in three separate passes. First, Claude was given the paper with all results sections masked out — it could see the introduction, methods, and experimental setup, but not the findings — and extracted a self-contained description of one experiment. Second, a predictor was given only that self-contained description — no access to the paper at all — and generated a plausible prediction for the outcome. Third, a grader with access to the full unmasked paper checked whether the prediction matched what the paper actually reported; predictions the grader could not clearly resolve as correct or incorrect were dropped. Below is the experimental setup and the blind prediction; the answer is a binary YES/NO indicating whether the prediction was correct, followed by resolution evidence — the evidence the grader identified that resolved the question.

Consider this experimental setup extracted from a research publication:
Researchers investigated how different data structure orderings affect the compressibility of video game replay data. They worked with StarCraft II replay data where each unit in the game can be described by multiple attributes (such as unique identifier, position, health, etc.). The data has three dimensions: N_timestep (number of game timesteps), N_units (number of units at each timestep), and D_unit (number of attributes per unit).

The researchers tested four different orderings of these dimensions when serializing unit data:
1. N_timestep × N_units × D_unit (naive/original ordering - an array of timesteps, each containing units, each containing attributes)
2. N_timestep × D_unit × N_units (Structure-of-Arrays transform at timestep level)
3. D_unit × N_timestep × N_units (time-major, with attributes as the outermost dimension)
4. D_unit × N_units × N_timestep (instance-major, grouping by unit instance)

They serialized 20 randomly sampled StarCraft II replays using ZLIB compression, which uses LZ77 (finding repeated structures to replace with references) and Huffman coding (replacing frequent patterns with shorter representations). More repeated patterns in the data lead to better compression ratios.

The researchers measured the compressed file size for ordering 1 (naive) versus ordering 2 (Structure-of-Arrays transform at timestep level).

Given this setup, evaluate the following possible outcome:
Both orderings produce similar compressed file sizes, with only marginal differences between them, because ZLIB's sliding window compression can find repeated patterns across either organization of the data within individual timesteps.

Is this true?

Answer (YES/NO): NO